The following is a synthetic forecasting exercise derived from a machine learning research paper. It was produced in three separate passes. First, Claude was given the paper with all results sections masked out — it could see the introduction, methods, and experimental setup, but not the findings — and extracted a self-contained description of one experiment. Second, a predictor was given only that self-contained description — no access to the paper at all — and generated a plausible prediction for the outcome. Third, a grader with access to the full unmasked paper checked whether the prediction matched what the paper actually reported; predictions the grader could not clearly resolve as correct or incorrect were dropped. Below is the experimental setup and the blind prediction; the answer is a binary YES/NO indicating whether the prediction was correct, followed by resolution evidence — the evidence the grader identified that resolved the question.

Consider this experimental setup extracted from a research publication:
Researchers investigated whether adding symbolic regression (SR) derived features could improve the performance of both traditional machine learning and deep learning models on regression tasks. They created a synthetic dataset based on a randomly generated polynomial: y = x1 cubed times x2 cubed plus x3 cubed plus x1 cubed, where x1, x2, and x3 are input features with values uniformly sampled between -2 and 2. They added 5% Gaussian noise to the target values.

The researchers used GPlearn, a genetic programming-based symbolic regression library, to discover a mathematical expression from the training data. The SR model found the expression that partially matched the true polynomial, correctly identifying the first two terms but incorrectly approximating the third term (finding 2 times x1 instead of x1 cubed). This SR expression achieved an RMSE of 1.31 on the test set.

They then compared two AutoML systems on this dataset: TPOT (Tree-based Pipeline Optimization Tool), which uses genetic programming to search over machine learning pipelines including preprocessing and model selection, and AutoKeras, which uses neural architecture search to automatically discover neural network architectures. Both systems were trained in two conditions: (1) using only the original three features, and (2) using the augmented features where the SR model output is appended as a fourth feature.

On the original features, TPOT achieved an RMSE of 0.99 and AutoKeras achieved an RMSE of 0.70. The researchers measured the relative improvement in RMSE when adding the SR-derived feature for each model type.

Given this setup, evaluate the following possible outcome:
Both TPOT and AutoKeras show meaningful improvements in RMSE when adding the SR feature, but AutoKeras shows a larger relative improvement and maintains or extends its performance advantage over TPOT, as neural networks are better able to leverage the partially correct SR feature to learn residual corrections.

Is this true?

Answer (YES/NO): YES